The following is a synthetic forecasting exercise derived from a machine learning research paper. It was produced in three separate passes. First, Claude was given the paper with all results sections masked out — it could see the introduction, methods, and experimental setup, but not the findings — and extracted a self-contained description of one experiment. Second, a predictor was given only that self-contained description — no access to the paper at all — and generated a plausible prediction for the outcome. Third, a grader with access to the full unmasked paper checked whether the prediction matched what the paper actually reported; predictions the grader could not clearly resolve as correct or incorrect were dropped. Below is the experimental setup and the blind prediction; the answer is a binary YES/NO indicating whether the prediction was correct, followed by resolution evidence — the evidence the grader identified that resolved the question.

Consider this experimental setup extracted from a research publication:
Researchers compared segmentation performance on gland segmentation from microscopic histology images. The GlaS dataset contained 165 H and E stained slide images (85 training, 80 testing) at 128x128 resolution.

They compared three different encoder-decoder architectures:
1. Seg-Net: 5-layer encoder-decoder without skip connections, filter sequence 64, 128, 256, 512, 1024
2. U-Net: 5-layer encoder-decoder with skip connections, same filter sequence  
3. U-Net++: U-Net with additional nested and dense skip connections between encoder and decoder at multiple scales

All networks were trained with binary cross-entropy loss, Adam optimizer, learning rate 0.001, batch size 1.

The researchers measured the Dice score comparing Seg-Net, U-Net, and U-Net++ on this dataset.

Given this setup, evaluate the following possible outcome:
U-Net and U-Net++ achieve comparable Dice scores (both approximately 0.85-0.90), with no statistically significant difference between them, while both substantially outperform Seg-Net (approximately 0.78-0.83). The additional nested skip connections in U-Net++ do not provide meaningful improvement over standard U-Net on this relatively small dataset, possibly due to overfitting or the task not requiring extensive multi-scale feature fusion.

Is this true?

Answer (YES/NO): NO